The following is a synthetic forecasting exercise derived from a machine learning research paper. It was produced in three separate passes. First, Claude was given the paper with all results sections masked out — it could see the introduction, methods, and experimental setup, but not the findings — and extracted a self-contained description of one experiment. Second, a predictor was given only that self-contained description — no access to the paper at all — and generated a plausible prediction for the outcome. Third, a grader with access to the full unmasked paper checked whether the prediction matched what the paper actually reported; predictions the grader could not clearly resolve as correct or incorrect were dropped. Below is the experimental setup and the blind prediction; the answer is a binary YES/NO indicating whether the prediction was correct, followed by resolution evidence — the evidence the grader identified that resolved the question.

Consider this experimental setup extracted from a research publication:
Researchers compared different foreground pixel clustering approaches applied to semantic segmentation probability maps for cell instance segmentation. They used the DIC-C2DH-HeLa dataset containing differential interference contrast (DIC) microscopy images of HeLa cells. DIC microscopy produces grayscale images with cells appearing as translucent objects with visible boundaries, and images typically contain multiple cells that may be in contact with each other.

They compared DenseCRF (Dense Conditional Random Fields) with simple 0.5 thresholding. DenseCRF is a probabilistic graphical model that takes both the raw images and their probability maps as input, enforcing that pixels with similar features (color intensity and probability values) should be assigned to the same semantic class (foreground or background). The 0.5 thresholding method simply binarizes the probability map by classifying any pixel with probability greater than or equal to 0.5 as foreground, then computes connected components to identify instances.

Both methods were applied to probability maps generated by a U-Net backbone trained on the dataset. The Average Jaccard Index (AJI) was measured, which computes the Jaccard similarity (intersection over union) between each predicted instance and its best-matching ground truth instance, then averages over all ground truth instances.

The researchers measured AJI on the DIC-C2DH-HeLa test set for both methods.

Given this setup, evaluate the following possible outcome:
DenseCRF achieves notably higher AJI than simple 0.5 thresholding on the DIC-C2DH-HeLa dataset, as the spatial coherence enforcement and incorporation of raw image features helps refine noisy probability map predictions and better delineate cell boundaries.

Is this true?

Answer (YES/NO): NO